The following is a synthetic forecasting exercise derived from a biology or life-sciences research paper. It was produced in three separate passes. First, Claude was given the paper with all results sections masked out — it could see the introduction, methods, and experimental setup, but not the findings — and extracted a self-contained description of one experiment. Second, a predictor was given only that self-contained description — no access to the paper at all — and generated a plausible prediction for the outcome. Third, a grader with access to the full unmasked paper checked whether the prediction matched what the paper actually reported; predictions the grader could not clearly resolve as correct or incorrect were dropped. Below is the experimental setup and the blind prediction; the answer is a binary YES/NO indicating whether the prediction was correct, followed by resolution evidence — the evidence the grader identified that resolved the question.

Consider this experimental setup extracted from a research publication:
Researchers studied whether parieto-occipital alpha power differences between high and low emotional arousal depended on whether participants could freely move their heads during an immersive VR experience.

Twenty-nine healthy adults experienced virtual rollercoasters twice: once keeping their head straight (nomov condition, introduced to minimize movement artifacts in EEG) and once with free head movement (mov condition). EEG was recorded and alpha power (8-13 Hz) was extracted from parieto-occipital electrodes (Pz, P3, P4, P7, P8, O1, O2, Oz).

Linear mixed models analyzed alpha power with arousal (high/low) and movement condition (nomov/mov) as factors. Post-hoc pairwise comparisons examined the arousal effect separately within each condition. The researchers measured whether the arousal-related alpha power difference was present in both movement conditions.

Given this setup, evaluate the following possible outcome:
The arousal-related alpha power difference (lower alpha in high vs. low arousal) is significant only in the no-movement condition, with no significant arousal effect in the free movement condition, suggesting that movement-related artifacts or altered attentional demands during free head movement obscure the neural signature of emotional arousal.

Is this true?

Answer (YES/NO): NO